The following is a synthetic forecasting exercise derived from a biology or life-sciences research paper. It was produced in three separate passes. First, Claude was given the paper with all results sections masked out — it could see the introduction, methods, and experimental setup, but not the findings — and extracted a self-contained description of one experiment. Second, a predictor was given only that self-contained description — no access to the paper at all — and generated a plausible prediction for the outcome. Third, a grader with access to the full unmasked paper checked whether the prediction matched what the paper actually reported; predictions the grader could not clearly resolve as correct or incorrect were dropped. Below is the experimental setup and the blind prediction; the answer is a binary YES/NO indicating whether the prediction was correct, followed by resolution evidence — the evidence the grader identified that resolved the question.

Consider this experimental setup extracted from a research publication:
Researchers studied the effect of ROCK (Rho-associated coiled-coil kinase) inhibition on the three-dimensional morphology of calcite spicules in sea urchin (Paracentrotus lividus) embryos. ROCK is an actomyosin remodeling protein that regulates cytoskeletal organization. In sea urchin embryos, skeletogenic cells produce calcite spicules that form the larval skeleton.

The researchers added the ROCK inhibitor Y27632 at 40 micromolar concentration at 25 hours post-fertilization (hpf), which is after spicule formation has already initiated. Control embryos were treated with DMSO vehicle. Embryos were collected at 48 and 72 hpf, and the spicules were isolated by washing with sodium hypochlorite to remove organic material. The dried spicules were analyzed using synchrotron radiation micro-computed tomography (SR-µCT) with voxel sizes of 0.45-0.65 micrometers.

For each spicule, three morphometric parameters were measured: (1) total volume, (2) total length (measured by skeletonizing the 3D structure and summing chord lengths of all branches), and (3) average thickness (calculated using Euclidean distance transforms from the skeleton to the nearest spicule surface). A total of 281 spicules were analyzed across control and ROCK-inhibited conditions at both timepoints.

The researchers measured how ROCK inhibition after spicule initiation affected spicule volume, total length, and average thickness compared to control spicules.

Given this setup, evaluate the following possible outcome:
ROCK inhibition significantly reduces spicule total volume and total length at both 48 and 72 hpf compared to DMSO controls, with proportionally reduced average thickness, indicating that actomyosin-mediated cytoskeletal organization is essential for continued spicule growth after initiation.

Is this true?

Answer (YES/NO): NO